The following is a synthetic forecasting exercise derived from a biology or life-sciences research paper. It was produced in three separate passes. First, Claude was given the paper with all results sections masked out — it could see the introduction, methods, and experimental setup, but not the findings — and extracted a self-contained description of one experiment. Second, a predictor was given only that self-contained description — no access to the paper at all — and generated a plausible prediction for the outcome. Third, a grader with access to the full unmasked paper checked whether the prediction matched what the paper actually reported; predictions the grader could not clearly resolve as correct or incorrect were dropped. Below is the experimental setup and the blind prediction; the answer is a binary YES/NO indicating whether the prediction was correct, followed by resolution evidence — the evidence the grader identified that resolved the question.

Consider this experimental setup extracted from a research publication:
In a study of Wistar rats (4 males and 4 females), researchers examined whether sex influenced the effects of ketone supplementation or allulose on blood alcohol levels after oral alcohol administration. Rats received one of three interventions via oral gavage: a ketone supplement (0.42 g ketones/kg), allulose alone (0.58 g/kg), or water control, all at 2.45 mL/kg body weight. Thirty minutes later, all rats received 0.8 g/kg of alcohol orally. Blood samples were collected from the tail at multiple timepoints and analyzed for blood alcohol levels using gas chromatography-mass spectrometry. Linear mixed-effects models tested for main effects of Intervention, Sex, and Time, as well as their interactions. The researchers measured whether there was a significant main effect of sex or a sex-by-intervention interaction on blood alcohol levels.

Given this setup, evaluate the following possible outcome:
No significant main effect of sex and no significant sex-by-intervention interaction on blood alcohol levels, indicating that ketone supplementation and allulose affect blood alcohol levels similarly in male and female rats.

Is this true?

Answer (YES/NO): NO